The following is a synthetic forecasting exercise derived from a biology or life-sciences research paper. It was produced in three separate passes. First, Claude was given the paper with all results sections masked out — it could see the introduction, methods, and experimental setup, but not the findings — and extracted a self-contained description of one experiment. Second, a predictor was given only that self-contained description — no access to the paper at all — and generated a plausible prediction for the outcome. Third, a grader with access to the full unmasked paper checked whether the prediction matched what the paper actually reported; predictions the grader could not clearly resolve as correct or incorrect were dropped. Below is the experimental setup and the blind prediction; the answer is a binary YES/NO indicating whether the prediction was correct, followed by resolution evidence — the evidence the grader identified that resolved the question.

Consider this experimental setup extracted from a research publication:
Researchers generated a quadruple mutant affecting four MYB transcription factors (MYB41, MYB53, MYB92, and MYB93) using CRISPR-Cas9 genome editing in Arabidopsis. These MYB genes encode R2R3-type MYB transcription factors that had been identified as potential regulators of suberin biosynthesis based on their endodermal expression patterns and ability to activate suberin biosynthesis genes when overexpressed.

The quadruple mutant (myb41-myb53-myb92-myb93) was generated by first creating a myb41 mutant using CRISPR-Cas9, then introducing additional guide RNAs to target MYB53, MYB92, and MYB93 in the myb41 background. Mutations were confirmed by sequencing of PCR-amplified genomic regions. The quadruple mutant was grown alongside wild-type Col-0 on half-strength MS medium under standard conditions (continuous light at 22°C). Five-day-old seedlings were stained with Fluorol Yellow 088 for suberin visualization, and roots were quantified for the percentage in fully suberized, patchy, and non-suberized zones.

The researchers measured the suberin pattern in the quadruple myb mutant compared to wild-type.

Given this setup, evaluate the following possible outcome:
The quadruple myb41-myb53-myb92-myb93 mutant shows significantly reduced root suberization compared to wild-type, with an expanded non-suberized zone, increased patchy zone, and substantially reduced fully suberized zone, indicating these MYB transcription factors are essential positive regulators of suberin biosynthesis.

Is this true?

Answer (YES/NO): NO